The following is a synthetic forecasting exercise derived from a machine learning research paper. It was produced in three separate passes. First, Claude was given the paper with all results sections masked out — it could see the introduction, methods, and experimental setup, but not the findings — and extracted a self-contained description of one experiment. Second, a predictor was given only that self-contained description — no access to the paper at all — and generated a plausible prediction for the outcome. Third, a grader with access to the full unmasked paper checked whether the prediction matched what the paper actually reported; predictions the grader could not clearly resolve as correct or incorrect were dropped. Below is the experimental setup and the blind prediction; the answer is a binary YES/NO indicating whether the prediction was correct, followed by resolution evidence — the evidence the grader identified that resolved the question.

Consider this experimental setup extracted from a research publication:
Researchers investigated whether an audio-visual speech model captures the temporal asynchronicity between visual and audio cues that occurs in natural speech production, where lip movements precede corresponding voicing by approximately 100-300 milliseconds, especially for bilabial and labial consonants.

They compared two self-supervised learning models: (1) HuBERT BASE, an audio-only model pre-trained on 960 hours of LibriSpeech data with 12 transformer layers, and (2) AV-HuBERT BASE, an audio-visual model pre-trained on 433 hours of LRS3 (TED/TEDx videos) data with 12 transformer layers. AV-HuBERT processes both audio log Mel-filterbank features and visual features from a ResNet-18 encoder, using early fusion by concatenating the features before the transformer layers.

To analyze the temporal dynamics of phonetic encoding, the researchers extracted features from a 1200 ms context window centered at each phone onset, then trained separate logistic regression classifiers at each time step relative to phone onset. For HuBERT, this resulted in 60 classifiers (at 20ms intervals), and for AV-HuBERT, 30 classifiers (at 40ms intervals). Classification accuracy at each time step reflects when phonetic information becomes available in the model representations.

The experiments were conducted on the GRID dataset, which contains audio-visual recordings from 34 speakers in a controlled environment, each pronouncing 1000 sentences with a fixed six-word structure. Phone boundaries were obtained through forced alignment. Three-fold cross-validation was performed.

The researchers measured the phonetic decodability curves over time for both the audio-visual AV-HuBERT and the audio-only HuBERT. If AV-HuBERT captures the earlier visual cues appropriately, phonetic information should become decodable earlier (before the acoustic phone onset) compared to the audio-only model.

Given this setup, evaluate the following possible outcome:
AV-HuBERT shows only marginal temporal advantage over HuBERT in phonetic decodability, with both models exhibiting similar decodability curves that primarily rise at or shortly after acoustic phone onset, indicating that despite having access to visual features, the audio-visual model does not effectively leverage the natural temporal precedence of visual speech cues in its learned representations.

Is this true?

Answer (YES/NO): YES